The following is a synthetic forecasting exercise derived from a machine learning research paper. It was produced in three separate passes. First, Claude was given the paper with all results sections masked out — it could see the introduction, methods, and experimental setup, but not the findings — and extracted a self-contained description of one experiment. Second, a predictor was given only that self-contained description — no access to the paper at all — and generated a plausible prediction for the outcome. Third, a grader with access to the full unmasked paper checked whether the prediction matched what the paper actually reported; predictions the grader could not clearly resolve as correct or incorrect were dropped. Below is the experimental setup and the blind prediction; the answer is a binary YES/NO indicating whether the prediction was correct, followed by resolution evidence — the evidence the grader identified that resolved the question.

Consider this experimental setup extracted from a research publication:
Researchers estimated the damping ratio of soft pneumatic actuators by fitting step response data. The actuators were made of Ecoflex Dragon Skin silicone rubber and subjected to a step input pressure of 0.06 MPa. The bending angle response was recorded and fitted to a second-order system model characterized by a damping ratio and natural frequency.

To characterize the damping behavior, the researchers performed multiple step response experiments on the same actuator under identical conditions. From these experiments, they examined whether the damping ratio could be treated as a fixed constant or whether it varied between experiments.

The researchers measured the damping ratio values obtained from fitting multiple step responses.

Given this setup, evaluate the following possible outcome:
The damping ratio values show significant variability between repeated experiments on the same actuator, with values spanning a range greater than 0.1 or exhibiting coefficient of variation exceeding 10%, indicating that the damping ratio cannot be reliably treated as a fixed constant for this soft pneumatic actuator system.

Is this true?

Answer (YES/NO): YES